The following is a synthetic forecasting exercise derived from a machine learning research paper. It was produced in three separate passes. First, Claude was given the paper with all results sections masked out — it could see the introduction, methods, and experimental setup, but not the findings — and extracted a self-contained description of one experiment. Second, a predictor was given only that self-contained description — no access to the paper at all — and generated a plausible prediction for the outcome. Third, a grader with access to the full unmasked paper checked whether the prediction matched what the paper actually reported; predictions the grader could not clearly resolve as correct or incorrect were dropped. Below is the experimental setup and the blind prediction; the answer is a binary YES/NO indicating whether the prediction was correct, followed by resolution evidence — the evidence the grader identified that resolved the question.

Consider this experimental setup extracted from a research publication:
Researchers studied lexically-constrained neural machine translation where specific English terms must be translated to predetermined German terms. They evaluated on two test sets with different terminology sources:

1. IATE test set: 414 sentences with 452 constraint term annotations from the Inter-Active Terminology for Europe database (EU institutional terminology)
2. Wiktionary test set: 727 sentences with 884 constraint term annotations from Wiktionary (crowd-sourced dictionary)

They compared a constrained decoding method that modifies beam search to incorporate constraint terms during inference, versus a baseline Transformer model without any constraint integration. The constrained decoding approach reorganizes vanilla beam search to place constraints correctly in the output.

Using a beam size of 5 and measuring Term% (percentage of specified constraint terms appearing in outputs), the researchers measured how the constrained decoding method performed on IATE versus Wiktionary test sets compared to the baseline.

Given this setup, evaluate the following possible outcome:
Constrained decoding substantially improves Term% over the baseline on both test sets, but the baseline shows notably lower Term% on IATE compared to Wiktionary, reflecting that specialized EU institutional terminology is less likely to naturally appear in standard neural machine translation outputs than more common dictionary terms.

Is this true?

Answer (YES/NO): NO